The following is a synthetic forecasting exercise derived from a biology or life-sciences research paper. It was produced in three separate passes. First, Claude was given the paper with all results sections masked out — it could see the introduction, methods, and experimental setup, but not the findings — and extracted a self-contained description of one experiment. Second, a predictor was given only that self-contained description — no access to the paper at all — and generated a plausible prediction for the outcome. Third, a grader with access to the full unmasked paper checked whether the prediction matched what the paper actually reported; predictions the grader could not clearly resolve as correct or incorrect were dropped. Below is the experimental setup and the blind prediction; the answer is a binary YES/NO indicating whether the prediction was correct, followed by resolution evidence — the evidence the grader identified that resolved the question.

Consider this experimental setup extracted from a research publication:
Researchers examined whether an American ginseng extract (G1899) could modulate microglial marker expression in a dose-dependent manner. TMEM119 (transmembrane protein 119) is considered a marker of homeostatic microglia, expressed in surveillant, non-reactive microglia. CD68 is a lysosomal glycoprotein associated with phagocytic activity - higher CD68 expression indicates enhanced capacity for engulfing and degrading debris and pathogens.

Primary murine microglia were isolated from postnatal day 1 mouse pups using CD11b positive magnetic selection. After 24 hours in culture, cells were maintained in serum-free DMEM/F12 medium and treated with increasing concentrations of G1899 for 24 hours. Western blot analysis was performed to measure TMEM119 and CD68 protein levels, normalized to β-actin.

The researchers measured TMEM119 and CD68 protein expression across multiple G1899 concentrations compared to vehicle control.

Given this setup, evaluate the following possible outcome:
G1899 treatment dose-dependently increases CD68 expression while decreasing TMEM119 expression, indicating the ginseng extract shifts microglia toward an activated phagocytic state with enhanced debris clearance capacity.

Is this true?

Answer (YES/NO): NO